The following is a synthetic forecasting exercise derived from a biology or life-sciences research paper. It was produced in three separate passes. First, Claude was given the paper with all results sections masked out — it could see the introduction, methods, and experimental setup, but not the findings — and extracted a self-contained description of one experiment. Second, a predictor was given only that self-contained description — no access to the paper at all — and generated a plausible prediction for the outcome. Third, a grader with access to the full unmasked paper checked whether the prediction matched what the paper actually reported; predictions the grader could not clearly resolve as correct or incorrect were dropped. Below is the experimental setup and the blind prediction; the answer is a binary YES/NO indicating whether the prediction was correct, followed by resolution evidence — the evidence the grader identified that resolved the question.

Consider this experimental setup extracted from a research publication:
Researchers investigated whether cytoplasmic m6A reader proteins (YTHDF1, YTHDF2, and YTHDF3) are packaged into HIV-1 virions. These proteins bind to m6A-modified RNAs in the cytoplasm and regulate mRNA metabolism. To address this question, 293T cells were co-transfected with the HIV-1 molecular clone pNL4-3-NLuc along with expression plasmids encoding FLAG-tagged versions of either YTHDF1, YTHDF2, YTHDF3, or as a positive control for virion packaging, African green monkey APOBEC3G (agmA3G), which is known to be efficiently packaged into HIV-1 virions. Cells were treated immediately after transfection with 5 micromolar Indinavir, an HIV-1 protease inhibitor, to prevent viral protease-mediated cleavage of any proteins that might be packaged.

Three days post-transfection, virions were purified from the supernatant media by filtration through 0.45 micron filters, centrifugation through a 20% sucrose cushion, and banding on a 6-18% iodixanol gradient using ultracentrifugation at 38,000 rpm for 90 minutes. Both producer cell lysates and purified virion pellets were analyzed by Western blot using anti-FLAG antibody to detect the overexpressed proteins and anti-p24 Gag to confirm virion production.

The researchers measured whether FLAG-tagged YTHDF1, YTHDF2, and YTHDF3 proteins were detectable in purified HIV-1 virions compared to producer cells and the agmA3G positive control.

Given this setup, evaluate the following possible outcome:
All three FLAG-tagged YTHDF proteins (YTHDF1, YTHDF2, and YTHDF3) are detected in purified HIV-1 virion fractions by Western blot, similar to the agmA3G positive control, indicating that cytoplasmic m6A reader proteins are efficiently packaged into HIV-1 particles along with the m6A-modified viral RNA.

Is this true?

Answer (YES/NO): NO